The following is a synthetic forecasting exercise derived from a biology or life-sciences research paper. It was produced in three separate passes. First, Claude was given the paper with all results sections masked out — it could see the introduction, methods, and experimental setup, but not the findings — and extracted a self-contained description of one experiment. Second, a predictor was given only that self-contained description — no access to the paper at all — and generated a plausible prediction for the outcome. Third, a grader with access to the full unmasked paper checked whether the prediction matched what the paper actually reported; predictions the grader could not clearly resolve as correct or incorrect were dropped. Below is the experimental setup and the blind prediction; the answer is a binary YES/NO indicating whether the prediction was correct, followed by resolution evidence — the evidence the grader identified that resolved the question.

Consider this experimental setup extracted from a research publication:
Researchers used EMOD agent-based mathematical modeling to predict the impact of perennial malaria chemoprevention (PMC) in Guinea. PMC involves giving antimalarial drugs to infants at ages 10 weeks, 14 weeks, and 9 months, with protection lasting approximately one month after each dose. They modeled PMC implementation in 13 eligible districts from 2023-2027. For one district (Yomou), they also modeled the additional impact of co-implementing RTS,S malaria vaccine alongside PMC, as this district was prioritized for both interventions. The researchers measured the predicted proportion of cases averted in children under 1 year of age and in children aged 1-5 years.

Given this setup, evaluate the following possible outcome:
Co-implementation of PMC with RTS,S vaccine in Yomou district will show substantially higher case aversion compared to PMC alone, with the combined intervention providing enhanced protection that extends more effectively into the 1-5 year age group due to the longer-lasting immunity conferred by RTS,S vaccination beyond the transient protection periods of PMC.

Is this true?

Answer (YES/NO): NO